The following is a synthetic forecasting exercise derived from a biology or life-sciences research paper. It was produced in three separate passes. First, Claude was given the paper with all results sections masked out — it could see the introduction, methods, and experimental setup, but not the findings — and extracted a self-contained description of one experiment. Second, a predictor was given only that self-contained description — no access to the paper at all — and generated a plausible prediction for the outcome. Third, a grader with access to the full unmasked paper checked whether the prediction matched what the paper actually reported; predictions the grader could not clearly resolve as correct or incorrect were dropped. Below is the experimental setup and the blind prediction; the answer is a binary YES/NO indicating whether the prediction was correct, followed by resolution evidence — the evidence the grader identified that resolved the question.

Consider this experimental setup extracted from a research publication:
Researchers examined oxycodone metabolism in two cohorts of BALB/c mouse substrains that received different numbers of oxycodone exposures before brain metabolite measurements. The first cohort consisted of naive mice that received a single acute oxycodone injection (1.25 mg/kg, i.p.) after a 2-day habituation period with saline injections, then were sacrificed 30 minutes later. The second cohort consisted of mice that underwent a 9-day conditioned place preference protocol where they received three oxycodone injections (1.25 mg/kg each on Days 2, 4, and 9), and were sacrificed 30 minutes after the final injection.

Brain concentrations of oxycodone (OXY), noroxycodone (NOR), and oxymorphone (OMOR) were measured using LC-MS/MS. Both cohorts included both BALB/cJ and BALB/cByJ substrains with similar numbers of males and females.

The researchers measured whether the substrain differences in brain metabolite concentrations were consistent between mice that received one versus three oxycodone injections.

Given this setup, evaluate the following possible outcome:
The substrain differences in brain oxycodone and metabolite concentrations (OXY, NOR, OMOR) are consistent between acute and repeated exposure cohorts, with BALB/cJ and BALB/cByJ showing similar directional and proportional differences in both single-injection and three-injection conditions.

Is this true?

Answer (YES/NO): YES